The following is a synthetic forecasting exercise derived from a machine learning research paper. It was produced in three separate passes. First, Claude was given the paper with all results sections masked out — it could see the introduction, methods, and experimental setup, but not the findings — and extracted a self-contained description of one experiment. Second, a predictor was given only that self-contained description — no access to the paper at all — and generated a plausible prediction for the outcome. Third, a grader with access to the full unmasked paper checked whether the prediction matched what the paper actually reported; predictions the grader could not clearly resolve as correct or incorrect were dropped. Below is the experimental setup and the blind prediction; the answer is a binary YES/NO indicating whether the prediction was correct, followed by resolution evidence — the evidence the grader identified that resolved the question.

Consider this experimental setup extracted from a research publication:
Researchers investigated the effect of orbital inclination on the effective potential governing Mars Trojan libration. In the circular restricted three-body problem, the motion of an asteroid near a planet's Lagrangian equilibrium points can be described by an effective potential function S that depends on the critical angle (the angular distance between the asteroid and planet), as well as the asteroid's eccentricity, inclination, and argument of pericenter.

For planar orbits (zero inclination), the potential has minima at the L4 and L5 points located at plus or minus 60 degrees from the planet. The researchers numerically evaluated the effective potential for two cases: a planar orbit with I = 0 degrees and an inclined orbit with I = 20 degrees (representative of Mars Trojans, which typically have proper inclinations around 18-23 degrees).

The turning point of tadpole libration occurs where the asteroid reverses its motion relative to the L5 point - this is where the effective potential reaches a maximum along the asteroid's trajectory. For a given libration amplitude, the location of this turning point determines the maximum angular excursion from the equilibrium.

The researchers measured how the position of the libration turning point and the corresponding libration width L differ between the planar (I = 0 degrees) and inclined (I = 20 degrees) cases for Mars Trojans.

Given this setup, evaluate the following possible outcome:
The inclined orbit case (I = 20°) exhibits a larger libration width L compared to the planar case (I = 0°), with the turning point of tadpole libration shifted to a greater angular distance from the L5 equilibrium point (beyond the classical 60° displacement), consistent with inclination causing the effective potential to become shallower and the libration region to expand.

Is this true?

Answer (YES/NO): YES